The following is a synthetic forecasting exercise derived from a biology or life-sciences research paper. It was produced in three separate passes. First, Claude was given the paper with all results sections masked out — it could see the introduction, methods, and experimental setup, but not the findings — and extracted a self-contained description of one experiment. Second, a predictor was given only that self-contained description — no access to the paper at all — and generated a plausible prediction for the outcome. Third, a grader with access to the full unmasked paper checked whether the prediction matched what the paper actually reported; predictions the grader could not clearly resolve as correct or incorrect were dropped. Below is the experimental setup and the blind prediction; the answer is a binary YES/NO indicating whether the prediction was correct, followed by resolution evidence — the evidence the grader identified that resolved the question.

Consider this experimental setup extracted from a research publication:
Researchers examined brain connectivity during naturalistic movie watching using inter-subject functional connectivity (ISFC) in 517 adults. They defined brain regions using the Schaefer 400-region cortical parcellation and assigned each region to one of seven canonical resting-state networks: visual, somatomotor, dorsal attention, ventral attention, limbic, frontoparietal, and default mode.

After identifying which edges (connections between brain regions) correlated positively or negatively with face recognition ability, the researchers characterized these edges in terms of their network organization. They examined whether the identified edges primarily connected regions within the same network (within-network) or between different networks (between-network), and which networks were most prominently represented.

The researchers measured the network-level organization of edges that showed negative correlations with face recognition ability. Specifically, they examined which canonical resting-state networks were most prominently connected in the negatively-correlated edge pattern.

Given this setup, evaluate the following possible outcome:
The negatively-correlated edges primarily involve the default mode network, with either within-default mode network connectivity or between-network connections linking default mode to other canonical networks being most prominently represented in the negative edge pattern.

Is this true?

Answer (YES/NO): YES